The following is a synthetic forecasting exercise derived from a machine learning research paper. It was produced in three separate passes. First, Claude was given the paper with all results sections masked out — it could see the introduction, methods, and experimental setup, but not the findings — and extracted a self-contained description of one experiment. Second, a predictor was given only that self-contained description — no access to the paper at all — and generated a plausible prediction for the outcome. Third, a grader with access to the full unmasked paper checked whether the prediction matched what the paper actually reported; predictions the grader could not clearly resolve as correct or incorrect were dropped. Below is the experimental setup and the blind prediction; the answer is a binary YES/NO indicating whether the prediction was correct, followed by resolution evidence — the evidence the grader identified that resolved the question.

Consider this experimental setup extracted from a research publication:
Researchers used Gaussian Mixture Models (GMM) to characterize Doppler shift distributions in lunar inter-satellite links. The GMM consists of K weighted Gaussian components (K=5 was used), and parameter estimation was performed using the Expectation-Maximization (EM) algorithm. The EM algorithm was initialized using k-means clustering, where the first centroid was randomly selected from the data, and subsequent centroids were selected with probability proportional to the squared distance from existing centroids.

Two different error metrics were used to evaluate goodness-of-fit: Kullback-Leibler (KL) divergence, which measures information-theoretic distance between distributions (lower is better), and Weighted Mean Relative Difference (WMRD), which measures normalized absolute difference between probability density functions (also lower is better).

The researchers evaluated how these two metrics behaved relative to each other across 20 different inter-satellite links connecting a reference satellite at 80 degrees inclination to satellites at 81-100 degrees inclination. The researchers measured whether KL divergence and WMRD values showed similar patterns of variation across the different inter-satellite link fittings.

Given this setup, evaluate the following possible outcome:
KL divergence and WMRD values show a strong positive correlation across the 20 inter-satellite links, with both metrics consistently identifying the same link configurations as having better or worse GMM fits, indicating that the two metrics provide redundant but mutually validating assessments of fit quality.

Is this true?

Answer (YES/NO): NO